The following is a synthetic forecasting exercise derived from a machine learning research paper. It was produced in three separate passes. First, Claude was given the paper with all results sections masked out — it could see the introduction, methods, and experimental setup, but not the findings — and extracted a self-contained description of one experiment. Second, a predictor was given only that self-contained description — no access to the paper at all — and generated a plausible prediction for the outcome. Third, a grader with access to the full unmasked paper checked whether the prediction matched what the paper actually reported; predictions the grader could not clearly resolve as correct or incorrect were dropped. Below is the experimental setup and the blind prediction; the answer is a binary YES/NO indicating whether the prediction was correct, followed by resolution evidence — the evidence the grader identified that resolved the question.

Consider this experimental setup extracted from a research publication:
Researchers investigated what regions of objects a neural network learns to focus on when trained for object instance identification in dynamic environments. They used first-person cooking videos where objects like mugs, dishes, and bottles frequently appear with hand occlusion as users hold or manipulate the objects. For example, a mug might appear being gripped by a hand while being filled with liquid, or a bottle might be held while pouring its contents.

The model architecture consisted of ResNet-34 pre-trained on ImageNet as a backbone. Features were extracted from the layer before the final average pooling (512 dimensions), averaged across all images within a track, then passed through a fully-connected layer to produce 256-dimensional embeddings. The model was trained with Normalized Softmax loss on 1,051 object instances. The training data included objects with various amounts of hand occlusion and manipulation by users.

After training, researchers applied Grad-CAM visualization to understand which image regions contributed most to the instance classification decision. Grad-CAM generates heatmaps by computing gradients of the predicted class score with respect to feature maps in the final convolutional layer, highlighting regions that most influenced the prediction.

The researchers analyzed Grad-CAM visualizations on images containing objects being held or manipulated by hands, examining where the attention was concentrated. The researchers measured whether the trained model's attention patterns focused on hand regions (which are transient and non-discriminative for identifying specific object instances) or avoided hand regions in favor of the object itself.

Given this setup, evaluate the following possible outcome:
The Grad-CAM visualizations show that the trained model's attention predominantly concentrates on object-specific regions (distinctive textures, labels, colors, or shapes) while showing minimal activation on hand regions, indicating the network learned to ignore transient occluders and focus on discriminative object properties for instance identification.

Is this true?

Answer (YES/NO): YES